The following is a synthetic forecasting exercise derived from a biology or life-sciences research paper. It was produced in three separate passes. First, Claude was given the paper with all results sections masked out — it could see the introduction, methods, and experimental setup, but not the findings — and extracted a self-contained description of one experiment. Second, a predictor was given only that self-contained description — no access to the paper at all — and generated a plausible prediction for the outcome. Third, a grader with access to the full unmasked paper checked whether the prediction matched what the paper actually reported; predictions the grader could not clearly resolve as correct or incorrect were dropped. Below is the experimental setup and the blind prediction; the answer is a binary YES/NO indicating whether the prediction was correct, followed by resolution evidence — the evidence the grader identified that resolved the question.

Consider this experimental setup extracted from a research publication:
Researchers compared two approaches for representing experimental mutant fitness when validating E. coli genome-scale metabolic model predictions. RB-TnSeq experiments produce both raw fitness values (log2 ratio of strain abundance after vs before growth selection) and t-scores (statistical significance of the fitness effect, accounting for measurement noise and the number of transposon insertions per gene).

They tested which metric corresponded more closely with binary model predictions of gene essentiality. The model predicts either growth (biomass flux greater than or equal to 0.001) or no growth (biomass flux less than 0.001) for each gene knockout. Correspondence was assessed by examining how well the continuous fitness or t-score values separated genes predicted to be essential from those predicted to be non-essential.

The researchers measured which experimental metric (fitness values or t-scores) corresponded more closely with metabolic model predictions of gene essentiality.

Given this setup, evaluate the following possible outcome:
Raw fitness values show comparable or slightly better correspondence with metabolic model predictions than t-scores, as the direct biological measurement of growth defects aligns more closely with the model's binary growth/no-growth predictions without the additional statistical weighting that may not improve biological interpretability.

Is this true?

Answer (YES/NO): YES